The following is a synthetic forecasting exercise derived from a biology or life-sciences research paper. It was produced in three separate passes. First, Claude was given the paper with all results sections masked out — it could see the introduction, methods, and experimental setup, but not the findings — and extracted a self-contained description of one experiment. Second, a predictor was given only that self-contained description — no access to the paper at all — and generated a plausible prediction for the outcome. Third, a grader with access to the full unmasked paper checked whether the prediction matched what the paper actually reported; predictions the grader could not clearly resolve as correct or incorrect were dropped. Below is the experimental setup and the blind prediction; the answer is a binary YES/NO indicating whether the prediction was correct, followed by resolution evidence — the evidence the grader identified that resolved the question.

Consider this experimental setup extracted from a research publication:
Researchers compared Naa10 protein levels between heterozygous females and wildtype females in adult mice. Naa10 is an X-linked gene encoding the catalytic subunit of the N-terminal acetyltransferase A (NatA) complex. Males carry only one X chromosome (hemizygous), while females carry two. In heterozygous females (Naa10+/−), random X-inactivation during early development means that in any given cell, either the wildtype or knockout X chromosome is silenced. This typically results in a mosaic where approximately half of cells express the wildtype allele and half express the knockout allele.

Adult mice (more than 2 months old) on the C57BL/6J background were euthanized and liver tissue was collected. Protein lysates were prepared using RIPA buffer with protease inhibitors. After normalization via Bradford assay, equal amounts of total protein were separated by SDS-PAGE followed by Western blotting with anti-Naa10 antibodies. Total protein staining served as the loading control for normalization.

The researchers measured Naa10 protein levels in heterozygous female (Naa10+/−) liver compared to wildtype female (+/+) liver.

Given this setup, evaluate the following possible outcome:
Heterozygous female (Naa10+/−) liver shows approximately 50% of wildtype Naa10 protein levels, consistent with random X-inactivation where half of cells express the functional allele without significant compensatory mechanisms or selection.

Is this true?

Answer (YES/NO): NO